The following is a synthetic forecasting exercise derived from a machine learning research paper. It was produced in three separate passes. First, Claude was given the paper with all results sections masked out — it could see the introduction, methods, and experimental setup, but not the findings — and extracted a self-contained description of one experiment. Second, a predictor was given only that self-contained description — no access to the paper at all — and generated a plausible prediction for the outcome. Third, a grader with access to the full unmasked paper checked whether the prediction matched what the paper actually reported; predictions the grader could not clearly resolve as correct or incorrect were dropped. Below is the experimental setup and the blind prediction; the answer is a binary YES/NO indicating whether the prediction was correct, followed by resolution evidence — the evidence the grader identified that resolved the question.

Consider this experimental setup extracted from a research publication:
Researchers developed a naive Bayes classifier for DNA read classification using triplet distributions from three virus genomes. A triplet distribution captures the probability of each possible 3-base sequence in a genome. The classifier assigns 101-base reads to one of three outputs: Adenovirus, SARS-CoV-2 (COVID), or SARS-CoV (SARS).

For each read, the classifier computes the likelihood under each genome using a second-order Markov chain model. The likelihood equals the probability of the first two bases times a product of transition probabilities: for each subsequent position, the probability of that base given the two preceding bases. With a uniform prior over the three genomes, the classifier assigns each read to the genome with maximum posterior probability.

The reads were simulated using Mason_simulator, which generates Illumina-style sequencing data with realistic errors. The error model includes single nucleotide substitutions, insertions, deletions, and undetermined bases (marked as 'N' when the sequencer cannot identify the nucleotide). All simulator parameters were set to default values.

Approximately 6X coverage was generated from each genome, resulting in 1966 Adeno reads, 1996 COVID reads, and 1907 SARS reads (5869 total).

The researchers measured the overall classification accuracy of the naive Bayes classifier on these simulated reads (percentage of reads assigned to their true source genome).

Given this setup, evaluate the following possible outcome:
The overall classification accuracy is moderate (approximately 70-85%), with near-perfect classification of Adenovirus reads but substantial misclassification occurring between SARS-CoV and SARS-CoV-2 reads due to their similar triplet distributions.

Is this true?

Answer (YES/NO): NO